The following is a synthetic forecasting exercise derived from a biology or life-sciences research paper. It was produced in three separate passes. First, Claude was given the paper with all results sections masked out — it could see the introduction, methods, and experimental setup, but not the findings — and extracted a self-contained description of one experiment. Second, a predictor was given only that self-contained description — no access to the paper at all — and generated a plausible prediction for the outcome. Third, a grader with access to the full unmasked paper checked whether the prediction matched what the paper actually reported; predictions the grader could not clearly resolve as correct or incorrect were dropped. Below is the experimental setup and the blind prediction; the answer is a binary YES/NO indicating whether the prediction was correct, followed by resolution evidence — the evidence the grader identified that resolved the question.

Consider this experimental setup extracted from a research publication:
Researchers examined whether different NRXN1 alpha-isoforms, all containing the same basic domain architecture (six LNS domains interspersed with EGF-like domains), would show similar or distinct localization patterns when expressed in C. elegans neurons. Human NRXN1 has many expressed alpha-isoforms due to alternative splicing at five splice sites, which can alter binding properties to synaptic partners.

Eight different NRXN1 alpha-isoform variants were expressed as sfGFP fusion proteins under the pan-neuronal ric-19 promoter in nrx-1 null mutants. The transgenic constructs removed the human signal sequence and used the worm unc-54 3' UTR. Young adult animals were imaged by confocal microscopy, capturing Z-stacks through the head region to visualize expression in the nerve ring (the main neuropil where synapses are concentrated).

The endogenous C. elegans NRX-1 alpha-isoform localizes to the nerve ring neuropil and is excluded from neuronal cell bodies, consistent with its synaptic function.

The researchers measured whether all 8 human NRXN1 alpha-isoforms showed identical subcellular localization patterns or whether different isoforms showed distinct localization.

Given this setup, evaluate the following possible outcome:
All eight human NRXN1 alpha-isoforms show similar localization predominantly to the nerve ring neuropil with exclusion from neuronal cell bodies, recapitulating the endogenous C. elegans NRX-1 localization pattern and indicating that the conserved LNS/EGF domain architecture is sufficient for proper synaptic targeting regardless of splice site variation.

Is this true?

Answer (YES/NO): NO